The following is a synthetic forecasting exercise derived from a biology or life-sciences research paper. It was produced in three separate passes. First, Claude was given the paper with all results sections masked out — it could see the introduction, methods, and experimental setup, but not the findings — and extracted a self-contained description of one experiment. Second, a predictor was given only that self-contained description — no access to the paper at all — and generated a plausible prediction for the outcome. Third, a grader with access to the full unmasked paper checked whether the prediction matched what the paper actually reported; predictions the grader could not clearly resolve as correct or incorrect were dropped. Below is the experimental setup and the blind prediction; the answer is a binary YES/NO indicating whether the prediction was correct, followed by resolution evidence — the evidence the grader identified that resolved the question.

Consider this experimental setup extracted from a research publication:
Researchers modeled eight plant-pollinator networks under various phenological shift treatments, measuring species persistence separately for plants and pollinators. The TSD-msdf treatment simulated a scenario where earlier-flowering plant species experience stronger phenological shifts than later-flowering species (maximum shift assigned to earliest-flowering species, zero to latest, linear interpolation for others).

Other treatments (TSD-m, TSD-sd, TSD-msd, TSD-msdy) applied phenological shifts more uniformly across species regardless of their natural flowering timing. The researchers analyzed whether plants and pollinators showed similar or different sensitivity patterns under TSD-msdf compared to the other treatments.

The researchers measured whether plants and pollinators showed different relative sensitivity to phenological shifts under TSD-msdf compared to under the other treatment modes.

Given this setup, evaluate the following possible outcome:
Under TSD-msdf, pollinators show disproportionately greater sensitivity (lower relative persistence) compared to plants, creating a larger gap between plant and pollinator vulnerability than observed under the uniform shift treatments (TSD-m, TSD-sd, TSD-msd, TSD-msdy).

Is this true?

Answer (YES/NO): NO